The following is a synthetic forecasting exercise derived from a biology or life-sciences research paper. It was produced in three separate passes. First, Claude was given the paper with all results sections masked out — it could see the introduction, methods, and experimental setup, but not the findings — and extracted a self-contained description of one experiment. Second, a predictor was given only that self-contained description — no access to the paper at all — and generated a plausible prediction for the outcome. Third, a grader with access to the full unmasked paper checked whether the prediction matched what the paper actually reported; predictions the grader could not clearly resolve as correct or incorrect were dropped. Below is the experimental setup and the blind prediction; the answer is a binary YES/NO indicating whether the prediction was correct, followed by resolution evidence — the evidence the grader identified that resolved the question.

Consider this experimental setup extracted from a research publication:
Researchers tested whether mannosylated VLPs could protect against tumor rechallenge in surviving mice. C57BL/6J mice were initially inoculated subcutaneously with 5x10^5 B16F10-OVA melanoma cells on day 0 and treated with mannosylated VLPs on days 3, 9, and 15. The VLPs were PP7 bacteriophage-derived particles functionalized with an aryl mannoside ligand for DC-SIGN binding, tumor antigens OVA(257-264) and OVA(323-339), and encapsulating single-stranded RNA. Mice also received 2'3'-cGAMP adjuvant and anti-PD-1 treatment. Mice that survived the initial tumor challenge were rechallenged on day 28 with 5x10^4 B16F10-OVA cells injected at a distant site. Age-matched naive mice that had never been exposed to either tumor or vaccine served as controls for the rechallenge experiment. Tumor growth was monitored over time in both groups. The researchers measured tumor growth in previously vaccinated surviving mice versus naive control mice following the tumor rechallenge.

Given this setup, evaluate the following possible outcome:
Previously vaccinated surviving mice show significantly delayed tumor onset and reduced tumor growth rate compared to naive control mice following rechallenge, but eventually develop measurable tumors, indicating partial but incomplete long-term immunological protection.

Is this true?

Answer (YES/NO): NO